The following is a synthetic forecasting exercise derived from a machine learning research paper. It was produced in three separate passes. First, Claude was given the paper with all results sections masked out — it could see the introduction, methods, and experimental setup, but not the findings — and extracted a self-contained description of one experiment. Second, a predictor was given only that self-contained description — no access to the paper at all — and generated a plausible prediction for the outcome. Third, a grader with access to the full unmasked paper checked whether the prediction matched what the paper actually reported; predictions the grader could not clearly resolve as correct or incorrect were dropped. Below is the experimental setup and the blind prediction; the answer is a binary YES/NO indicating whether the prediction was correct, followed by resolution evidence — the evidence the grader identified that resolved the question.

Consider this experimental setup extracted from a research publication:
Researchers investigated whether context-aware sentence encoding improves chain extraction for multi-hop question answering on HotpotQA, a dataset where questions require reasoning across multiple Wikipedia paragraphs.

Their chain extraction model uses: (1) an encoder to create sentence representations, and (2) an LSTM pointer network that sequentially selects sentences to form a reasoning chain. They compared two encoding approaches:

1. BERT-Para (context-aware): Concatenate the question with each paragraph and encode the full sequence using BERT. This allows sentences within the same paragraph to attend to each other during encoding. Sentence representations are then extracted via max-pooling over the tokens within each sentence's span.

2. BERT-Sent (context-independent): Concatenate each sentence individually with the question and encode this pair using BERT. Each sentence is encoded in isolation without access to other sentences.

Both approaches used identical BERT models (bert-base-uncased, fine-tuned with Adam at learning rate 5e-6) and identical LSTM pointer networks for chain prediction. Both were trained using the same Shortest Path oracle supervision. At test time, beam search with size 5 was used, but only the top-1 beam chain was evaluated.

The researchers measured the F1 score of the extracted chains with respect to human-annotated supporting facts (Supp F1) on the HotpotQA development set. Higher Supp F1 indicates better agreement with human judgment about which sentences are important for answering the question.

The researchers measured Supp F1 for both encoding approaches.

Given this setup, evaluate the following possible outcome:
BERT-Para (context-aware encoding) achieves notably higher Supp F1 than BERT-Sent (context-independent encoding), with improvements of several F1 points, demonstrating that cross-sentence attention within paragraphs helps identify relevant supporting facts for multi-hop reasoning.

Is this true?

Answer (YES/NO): YES